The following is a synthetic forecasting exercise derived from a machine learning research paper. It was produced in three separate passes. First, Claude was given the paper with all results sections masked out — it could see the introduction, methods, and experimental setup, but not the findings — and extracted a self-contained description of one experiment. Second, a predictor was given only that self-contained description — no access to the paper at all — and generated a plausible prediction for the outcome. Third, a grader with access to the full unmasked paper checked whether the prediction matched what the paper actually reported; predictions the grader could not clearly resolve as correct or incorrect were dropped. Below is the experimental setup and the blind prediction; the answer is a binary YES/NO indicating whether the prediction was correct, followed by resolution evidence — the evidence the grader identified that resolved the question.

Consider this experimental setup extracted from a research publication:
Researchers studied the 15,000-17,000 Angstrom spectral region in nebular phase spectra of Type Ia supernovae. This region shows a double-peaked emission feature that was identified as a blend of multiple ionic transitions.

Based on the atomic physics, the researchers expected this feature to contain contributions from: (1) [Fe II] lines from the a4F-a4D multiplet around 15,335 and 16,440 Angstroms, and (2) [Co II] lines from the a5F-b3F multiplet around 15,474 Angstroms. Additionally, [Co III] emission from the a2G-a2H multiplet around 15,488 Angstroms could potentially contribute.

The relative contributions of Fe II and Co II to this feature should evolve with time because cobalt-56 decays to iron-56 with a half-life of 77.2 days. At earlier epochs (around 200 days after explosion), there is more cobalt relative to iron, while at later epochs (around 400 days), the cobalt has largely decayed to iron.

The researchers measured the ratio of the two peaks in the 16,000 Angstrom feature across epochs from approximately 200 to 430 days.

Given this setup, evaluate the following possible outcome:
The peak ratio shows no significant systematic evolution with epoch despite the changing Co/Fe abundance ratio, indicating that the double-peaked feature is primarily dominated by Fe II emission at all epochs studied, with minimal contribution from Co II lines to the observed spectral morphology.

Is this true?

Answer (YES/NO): NO